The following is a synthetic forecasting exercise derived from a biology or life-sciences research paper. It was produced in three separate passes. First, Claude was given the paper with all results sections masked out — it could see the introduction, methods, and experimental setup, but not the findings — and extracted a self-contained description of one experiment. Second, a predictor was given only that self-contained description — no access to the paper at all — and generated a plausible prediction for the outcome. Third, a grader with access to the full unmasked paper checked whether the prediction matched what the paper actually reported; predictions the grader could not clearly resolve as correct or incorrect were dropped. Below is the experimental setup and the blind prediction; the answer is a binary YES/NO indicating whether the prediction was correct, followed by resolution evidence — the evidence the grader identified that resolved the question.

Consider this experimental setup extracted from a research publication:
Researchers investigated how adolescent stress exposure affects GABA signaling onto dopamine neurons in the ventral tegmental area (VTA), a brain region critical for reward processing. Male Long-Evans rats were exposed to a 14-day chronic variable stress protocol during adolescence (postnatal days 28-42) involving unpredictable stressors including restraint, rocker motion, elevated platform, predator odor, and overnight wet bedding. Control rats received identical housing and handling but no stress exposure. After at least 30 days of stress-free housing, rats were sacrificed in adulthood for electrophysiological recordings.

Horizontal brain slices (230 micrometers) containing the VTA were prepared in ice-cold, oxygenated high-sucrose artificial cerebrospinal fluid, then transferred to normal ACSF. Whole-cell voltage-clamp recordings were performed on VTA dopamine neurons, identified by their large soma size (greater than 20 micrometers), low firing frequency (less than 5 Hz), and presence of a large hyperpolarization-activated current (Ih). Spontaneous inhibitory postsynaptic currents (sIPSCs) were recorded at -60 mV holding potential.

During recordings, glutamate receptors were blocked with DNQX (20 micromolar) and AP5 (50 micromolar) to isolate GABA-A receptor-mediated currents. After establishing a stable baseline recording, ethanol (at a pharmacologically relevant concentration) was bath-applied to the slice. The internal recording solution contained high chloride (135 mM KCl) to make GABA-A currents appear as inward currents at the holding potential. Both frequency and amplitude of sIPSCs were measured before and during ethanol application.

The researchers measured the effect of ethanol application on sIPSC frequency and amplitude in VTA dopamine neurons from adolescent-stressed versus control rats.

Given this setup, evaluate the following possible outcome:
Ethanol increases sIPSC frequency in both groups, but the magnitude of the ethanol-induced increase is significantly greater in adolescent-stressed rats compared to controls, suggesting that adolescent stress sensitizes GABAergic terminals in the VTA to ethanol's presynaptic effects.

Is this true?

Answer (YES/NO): YES